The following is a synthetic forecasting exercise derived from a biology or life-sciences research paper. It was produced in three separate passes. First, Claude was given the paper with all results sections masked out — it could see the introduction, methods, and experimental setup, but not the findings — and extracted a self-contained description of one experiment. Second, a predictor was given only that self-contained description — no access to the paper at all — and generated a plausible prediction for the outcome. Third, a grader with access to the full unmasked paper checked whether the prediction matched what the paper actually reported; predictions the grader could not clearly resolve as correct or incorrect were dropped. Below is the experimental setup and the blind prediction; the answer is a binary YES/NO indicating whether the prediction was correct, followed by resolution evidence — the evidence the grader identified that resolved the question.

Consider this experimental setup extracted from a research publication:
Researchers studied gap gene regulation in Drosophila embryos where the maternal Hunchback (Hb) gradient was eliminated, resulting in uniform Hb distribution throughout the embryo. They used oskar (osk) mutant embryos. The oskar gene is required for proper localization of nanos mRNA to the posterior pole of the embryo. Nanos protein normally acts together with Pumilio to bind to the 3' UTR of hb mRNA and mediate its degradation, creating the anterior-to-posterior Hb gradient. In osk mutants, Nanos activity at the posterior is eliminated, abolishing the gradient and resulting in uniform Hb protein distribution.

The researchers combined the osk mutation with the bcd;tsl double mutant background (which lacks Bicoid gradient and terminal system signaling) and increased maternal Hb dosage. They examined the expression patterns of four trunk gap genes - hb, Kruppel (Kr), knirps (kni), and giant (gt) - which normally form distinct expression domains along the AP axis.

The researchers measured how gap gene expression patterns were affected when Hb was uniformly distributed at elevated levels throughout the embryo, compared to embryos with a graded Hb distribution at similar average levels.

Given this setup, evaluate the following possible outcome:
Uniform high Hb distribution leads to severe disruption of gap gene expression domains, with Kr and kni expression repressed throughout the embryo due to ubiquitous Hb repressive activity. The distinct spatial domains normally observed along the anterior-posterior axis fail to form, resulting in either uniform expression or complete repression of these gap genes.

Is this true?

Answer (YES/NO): NO